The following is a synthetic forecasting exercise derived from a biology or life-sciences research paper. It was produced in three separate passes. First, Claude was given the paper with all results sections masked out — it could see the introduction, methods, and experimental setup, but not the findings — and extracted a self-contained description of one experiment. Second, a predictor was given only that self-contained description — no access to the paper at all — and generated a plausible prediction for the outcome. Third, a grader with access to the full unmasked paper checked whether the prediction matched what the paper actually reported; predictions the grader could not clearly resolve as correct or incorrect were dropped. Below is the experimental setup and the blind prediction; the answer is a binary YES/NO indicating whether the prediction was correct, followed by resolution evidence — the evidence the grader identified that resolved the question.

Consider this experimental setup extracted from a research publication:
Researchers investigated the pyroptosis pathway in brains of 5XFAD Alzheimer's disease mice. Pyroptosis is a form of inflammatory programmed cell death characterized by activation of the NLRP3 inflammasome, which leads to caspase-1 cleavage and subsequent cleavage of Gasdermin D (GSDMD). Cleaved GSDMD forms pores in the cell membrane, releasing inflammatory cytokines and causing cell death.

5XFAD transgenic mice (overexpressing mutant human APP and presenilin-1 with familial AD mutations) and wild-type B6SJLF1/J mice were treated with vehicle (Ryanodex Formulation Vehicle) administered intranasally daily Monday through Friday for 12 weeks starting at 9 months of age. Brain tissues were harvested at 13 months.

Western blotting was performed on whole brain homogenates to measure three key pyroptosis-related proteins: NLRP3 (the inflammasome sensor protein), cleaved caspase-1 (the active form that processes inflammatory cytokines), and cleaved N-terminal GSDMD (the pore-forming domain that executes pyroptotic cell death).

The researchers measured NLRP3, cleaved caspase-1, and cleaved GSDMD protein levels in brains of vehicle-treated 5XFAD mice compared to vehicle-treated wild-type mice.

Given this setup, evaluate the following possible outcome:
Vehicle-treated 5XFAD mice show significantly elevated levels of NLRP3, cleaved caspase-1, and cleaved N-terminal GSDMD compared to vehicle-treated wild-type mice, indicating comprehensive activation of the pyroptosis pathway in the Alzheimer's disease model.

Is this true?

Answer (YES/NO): YES